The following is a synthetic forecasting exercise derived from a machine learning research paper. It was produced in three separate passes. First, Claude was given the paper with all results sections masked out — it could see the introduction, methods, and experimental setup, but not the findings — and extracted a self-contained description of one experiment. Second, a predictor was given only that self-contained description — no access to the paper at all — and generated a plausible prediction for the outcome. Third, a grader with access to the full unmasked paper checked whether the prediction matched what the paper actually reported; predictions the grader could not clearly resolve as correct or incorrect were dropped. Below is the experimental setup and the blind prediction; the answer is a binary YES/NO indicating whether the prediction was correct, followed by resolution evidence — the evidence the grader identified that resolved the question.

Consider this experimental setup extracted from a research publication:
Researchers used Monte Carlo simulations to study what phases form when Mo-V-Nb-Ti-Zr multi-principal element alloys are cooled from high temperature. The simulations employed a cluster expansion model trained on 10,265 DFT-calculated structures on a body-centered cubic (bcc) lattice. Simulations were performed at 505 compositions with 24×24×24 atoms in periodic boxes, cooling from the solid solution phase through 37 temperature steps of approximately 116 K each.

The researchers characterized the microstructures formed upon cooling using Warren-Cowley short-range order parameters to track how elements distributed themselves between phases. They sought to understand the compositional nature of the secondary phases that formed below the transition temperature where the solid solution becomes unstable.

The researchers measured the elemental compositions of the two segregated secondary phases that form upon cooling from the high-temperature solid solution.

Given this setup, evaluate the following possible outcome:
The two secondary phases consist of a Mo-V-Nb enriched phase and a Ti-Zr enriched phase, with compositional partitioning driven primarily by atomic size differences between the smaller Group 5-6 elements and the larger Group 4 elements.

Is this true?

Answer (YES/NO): NO